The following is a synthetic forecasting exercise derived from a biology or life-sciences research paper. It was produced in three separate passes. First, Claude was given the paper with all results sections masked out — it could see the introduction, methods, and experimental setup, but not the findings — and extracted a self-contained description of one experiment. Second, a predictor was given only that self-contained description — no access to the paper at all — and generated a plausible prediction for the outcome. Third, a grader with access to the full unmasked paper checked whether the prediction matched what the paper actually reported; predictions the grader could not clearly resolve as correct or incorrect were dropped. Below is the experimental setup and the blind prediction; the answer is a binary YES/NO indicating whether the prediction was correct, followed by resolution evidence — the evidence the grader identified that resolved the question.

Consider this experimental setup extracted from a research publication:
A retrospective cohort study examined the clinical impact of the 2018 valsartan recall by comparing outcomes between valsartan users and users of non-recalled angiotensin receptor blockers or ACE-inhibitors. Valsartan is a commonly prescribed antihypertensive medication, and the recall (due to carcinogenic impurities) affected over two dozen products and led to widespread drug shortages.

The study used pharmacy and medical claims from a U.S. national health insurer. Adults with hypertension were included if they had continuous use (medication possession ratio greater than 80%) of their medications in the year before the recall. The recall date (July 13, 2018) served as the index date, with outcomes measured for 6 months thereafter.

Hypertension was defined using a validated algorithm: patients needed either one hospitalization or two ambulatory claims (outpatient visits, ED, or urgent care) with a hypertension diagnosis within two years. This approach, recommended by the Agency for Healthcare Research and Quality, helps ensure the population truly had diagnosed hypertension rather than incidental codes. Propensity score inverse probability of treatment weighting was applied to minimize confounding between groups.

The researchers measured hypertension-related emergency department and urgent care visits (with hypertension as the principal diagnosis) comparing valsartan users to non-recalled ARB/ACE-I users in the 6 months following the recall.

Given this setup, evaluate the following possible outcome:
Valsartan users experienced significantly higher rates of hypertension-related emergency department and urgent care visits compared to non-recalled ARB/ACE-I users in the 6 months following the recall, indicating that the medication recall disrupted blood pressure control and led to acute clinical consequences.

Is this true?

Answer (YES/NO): YES